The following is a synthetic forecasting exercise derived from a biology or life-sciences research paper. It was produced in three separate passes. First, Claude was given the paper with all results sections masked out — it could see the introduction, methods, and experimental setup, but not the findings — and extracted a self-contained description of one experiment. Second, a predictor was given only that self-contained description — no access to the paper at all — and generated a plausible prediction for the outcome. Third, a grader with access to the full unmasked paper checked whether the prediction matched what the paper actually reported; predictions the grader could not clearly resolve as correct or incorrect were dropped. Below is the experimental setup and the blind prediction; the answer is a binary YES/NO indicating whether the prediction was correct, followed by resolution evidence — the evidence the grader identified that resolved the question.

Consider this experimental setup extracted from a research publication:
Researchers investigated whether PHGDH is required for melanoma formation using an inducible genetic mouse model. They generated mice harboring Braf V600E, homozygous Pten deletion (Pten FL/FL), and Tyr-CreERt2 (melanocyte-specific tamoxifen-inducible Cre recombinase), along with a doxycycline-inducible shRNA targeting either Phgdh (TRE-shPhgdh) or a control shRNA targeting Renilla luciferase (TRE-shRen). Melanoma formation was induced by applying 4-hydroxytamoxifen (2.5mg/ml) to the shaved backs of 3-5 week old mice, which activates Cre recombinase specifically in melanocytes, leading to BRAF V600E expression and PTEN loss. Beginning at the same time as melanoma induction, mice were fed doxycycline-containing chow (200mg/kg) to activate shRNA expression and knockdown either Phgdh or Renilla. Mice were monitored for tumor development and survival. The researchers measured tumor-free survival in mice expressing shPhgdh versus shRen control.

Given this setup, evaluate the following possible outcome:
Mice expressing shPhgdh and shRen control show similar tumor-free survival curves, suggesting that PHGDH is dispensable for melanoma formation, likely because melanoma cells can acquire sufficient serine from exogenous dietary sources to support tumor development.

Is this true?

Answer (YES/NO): NO